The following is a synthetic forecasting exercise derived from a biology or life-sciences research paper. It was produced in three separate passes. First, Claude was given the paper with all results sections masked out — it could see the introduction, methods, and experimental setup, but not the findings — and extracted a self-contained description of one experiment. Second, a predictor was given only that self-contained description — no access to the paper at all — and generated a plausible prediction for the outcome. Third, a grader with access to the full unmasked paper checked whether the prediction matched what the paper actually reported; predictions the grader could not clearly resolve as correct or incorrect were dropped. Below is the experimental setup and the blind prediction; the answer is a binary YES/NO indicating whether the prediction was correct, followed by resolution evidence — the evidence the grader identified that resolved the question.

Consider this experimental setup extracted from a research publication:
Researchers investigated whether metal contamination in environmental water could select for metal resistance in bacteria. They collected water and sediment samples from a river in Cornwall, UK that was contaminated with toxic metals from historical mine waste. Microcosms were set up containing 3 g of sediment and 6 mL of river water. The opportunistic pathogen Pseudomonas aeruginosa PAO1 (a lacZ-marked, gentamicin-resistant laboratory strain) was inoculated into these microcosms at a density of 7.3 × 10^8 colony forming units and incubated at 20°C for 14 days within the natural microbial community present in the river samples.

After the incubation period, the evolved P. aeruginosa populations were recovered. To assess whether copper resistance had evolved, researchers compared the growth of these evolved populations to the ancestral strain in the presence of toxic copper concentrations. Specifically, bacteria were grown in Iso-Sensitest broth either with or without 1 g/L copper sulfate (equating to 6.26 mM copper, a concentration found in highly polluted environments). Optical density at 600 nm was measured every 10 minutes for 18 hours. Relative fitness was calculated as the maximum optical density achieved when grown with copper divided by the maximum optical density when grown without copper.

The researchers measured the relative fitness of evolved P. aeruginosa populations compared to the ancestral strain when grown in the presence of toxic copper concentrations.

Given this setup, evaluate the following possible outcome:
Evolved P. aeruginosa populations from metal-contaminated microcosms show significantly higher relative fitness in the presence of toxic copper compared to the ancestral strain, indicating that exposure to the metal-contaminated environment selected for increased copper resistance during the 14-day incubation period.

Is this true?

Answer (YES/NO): YES